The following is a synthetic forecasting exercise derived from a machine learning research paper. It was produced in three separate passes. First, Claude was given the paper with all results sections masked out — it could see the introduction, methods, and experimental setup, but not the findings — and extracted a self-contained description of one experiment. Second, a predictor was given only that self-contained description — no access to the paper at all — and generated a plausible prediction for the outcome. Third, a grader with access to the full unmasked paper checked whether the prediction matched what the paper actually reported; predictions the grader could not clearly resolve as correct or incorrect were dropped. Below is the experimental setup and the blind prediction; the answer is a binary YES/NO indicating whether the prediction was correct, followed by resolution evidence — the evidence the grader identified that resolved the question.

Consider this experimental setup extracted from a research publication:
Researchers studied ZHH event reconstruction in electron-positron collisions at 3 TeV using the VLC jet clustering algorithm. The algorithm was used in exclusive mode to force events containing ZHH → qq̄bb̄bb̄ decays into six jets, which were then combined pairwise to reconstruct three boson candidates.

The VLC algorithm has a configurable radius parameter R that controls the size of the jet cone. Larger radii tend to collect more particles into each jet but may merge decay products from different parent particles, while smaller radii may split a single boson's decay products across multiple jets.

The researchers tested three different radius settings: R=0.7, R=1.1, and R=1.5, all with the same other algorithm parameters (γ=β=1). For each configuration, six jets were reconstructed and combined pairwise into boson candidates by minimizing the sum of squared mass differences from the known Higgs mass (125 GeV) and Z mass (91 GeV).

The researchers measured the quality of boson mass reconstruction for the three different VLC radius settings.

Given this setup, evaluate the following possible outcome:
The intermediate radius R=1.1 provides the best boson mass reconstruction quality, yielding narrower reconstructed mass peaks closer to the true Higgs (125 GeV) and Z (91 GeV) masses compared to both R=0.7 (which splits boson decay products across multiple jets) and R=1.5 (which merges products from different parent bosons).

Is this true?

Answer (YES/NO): NO